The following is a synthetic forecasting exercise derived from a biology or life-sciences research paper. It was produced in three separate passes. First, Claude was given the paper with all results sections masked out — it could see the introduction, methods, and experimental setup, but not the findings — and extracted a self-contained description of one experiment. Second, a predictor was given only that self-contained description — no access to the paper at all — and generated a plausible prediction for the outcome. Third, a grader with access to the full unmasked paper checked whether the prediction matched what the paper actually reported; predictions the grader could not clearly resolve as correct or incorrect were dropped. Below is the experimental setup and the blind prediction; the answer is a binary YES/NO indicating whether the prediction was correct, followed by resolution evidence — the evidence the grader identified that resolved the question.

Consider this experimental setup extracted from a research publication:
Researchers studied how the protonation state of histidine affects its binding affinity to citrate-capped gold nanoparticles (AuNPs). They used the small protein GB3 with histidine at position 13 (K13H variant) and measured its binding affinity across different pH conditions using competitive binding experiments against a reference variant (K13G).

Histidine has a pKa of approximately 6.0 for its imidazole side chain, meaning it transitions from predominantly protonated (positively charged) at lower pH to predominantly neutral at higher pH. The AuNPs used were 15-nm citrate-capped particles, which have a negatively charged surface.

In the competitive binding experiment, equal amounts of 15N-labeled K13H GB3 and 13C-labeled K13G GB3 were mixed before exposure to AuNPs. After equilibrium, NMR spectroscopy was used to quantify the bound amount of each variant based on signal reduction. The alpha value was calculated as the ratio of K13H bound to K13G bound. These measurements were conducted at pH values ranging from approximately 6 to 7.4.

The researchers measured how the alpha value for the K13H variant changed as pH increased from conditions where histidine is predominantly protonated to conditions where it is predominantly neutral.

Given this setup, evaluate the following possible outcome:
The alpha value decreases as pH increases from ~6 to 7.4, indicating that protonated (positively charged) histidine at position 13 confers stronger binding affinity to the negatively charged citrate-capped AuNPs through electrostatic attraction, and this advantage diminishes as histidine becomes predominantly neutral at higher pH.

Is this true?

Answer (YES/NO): YES